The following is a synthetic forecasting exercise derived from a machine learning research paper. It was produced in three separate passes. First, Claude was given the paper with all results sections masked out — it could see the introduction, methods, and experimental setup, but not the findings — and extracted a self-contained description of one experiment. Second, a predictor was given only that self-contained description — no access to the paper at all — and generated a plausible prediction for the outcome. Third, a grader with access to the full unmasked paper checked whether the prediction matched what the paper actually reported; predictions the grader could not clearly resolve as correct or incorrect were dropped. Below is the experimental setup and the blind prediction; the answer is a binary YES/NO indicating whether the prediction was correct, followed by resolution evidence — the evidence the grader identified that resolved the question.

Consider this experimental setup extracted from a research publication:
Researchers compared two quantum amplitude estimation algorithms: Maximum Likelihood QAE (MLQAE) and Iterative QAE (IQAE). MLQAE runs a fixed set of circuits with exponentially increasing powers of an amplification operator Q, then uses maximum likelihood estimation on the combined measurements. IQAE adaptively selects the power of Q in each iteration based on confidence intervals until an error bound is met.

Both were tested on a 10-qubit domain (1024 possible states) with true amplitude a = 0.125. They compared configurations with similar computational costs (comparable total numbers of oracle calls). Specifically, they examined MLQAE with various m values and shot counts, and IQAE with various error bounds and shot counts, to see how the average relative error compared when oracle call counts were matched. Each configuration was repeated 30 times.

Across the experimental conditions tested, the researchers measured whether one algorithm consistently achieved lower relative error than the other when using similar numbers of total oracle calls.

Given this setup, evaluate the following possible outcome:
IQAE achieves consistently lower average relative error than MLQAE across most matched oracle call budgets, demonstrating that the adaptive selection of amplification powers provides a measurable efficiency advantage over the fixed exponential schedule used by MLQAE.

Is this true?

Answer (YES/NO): NO